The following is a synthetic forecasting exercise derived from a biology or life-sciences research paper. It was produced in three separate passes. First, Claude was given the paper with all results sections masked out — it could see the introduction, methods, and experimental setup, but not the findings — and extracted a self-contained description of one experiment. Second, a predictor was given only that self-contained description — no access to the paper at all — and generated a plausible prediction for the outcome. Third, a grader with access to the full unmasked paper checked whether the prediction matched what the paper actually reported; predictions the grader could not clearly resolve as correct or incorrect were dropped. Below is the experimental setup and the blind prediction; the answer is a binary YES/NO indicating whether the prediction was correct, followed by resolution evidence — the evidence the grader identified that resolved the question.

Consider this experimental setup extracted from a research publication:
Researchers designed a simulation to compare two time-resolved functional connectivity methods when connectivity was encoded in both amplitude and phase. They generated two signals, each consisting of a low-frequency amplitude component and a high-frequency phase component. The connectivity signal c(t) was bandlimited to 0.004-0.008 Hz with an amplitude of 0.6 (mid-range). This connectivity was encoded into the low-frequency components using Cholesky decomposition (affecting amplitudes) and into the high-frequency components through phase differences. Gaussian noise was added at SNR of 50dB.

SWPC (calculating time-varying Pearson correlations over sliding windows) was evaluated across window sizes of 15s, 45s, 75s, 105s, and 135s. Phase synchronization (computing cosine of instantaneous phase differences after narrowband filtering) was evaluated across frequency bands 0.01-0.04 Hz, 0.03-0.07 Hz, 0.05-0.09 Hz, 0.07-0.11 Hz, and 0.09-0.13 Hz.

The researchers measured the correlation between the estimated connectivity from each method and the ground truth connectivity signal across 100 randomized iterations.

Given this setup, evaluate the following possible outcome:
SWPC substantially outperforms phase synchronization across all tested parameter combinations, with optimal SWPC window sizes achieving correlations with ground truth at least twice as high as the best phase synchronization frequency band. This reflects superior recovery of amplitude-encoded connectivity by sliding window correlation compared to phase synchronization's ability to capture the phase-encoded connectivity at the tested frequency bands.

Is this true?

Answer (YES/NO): NO